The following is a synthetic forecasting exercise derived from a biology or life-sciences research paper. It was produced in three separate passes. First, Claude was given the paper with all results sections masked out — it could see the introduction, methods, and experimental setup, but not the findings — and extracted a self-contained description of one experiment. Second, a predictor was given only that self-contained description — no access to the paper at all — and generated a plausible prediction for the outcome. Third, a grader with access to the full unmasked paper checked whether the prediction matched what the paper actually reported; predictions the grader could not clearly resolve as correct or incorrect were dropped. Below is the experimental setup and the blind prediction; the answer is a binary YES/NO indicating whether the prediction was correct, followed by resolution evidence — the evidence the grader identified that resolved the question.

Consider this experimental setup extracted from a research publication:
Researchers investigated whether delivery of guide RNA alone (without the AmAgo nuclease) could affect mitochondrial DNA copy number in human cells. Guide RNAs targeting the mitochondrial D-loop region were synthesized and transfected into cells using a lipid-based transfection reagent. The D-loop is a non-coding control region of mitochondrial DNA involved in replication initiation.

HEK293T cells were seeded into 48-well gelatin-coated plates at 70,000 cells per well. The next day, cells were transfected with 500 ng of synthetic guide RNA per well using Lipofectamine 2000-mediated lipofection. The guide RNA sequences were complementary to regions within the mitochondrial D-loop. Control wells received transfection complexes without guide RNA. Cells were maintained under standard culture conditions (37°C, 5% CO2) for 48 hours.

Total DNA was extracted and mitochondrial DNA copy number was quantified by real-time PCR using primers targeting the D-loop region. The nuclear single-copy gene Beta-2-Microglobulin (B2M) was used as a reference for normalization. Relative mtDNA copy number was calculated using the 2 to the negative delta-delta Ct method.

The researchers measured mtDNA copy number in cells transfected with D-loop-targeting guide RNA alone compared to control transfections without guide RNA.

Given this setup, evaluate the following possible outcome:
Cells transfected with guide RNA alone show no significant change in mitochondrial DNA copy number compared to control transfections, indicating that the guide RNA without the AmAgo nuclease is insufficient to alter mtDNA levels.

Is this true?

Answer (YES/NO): YES